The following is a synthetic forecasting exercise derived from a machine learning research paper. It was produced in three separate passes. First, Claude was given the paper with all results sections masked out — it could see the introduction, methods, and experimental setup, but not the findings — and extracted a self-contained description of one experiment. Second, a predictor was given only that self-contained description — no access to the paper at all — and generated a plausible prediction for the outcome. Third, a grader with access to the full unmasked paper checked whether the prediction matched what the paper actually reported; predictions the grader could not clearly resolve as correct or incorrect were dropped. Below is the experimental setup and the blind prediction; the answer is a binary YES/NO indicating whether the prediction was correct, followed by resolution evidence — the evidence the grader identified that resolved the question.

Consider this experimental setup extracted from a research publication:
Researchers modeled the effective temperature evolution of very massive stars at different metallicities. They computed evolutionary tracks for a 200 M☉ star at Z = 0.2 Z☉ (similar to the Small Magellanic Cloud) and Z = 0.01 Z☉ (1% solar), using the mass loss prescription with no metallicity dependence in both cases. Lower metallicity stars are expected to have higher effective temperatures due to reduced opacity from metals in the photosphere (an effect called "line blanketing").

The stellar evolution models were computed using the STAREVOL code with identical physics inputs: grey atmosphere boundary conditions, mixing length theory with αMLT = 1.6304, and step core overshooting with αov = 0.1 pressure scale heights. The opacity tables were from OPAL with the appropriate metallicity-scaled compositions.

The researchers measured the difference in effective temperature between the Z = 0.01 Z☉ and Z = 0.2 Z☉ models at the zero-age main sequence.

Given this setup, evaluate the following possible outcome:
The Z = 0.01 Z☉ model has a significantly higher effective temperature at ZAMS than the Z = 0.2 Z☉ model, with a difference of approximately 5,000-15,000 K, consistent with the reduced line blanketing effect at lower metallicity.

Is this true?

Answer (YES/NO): NO